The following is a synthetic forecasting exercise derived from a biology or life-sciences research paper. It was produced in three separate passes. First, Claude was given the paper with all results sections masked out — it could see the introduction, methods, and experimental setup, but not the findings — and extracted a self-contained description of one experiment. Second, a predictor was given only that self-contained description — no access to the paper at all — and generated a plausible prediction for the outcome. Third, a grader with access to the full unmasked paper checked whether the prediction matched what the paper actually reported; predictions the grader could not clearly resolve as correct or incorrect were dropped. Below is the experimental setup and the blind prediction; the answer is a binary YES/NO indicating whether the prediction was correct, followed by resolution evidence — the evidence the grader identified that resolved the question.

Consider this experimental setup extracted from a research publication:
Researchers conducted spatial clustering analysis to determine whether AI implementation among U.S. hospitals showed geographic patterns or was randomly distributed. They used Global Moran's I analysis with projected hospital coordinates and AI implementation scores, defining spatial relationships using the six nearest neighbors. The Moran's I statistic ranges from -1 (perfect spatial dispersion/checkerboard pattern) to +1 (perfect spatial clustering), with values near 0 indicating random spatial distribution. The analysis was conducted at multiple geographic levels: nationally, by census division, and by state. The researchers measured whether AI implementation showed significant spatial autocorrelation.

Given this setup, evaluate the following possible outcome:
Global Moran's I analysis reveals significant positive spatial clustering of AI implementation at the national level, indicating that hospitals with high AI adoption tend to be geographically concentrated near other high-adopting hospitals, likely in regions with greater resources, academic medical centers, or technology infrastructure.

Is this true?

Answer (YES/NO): YES